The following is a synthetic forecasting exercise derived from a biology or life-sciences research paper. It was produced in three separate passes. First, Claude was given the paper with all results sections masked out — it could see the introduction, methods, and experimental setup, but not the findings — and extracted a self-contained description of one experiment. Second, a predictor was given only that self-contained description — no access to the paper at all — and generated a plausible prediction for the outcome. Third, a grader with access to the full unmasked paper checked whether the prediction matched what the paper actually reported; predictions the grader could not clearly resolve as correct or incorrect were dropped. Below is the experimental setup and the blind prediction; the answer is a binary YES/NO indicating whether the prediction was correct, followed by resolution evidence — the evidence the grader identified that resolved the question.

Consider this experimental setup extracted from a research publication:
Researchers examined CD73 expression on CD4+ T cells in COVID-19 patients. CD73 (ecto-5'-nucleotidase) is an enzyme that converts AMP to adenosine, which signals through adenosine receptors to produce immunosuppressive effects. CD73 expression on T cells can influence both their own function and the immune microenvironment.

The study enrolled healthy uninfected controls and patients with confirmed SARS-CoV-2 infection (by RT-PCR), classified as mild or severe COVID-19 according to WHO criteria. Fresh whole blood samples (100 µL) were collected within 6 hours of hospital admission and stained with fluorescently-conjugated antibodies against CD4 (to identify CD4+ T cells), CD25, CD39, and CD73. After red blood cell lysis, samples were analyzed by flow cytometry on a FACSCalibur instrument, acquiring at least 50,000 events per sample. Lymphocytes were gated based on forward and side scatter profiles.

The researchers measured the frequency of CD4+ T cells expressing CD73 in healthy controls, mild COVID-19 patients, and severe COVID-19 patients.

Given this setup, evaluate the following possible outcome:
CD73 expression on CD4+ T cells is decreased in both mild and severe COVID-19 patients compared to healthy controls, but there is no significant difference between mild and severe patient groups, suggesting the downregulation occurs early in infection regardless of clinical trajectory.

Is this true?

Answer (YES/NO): NO